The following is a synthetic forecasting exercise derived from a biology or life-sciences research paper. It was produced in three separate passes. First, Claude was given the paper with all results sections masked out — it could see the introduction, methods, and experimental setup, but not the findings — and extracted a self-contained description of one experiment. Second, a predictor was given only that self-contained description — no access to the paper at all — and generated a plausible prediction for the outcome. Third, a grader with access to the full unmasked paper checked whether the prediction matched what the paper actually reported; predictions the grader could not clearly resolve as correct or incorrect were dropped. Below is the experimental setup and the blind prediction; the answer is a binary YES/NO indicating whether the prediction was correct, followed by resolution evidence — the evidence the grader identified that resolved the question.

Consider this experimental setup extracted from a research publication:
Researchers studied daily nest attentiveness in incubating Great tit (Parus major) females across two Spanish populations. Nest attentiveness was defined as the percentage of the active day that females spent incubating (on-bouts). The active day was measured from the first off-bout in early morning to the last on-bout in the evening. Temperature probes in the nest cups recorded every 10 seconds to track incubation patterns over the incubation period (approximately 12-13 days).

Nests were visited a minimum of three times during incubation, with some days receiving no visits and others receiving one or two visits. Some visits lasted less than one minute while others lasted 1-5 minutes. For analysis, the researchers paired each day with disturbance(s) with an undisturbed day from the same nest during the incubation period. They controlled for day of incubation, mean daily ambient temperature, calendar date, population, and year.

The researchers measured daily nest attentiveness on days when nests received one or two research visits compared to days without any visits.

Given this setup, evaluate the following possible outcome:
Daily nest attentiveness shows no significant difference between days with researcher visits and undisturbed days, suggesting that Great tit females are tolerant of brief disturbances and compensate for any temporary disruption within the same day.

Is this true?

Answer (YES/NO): NO